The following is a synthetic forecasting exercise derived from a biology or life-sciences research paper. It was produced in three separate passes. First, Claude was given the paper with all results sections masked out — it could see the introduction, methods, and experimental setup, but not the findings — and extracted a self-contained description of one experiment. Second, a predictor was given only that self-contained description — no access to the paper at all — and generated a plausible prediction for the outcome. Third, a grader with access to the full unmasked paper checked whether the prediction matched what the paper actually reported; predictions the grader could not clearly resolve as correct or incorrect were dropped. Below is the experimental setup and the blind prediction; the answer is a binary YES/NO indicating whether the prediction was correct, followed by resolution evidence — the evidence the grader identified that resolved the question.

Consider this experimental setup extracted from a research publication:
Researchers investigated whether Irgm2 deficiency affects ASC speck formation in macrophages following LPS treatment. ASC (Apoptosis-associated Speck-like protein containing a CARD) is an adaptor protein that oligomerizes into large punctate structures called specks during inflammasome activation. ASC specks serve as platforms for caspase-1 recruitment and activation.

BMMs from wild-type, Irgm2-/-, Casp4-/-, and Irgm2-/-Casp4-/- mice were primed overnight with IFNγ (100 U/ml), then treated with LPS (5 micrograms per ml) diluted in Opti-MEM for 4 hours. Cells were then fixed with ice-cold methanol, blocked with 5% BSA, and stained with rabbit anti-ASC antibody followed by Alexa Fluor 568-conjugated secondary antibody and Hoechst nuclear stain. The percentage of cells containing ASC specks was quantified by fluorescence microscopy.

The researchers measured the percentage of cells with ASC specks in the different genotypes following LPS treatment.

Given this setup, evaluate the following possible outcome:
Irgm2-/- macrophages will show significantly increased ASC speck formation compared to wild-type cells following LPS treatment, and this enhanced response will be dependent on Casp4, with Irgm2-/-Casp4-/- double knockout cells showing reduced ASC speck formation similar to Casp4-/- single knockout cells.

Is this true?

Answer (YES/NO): YES